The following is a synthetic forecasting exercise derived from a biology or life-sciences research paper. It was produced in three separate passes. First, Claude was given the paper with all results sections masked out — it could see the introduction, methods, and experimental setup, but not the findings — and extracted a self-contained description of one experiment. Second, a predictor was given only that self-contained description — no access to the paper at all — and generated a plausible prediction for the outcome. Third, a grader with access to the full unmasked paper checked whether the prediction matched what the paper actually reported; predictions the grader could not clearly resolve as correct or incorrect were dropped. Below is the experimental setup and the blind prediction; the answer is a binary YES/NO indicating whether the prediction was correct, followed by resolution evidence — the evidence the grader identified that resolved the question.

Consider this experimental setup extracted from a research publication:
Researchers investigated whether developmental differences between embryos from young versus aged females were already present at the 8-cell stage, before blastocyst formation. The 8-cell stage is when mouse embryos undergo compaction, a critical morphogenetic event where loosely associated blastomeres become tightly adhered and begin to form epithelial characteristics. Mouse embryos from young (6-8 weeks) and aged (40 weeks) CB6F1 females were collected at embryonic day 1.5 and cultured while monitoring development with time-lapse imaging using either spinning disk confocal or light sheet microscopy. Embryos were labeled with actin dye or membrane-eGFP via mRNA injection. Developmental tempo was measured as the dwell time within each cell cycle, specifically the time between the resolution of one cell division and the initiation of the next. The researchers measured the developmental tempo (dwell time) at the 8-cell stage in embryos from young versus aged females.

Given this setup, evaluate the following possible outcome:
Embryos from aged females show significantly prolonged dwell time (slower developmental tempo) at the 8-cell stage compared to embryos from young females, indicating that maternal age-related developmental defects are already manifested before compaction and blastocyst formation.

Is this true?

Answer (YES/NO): NO